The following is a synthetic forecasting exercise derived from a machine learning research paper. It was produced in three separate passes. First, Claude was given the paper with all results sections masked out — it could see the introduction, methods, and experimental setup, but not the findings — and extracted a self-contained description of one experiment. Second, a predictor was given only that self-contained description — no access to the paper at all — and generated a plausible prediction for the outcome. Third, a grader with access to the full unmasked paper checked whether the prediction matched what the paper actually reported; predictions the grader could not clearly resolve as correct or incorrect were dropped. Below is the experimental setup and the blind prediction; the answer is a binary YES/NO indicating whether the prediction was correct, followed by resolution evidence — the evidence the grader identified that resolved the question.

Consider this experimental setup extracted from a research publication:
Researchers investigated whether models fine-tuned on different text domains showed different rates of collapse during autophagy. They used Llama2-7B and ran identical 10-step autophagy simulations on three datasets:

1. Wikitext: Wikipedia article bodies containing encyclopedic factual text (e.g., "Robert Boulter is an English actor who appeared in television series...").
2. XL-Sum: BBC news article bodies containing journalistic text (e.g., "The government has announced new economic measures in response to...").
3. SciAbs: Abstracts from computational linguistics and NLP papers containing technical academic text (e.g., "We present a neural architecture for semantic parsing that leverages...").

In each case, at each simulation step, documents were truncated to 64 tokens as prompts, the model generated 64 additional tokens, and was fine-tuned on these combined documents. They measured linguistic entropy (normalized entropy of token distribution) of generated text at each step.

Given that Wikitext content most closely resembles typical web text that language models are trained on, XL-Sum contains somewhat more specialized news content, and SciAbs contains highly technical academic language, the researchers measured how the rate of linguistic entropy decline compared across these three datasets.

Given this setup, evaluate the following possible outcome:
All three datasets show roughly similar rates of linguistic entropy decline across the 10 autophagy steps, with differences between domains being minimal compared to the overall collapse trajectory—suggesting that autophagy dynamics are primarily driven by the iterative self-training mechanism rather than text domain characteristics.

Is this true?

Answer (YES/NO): NO